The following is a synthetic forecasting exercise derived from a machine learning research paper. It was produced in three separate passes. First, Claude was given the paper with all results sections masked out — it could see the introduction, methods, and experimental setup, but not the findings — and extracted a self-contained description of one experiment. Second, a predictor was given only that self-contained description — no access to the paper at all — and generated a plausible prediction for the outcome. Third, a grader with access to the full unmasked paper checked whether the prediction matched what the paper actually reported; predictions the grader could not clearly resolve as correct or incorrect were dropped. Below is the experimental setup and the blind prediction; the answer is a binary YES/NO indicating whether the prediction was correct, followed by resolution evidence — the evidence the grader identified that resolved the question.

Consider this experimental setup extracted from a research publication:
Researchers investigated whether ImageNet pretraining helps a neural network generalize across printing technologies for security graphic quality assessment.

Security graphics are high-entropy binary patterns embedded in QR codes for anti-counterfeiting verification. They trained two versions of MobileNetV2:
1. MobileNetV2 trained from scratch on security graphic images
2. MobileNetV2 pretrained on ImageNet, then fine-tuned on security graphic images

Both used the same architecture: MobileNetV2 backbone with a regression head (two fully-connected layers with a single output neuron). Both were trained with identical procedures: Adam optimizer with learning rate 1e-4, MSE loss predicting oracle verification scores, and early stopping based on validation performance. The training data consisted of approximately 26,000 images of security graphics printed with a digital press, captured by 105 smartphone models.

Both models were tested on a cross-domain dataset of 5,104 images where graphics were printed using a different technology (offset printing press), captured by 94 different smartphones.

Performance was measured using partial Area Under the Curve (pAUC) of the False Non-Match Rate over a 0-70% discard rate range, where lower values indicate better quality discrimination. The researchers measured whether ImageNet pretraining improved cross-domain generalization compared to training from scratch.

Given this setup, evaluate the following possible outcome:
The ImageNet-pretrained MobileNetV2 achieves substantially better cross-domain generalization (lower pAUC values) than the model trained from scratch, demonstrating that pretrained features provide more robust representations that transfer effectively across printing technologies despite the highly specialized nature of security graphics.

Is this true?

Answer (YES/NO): YES